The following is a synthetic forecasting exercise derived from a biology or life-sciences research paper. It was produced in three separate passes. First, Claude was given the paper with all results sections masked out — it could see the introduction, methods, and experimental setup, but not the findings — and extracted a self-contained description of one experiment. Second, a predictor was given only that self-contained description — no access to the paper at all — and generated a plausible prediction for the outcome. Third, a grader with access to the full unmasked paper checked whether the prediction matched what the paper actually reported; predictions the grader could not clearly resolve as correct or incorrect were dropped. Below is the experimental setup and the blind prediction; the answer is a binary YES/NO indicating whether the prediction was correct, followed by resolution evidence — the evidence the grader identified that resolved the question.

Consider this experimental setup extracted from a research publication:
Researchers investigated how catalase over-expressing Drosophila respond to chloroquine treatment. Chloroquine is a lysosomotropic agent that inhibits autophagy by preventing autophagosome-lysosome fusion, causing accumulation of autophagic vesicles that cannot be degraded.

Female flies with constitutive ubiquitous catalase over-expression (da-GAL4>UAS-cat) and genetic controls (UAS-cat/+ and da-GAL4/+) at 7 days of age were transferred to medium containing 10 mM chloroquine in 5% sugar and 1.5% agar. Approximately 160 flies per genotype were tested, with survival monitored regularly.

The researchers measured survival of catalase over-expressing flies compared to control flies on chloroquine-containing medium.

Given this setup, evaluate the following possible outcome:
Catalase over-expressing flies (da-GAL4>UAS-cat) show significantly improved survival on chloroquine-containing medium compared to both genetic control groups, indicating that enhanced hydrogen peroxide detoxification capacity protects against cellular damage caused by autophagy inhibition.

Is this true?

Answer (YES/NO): NO